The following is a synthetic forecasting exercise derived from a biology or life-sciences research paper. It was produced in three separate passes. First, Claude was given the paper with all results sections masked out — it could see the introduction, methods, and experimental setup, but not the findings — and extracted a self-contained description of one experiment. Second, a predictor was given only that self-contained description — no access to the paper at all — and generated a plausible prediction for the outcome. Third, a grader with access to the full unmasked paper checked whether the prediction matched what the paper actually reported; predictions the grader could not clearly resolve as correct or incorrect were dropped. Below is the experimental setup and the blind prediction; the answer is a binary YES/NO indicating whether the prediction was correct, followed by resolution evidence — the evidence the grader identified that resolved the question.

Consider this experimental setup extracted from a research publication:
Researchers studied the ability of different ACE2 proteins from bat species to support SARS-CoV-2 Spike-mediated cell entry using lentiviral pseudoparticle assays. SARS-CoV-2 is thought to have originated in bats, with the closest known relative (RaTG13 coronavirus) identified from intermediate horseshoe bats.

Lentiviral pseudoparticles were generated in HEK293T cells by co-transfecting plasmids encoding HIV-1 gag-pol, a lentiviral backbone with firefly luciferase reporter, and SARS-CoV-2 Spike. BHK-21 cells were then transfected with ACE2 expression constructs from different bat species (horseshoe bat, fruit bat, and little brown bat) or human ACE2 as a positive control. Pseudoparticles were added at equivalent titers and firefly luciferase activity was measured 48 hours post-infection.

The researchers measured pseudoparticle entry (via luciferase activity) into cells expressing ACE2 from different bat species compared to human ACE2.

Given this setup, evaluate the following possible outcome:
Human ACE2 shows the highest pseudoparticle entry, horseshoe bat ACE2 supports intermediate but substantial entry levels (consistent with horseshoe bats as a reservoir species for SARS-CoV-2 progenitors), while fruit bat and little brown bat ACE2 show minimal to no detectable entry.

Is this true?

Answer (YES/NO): NO